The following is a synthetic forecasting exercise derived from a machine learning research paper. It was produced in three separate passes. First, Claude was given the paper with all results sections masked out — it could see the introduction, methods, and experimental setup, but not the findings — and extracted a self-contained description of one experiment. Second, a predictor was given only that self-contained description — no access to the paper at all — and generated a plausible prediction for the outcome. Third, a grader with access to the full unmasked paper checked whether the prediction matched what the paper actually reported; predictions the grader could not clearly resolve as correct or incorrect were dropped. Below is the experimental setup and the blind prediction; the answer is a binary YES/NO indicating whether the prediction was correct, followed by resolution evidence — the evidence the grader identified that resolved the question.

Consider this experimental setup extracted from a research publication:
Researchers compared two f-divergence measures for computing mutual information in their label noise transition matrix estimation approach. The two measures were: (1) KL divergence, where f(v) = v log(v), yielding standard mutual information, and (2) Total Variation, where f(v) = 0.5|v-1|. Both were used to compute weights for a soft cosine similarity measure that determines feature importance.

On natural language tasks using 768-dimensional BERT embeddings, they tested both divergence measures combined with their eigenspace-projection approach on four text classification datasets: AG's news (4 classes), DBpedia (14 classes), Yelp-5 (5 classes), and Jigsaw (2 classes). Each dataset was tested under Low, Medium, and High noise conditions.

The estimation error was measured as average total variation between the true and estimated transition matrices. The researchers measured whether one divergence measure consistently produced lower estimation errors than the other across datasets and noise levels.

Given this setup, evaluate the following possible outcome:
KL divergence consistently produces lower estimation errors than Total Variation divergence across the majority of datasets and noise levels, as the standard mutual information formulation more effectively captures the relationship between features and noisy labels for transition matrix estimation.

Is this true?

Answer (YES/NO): NO